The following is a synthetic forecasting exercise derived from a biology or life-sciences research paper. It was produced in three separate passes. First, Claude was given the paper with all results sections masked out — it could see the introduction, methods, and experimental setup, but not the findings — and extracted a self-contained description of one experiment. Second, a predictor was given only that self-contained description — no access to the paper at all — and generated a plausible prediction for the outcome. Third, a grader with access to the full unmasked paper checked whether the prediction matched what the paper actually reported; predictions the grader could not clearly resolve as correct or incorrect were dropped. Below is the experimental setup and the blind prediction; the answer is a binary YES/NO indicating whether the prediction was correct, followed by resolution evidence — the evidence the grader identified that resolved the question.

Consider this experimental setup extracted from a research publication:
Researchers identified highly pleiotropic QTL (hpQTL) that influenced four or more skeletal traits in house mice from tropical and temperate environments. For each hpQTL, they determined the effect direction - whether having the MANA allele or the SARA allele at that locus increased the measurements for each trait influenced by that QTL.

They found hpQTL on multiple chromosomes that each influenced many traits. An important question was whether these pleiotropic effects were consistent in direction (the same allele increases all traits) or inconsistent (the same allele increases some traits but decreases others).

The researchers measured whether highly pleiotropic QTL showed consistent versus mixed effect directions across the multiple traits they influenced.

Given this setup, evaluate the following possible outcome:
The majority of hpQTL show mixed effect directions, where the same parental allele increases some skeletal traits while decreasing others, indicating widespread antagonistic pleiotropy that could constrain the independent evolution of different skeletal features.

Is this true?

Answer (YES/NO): NO